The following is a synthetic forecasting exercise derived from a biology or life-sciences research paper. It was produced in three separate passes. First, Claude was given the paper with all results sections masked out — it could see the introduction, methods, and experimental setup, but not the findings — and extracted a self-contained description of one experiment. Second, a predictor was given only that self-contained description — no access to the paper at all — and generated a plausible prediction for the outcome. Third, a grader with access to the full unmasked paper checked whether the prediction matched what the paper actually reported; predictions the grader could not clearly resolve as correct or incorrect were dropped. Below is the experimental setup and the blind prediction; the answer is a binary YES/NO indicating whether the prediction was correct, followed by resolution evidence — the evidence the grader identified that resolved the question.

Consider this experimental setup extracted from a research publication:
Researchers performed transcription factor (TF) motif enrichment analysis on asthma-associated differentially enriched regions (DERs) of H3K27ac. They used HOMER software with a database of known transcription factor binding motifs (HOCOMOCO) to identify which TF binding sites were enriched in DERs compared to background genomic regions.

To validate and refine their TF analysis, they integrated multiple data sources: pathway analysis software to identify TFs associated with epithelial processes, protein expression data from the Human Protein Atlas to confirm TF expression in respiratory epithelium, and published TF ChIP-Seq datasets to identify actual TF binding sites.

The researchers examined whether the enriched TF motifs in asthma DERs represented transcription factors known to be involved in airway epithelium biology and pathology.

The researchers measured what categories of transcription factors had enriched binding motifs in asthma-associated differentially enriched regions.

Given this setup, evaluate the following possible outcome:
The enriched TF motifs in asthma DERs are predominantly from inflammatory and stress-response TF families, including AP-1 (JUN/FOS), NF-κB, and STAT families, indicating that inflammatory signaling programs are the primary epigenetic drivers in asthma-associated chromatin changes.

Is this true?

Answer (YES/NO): NO